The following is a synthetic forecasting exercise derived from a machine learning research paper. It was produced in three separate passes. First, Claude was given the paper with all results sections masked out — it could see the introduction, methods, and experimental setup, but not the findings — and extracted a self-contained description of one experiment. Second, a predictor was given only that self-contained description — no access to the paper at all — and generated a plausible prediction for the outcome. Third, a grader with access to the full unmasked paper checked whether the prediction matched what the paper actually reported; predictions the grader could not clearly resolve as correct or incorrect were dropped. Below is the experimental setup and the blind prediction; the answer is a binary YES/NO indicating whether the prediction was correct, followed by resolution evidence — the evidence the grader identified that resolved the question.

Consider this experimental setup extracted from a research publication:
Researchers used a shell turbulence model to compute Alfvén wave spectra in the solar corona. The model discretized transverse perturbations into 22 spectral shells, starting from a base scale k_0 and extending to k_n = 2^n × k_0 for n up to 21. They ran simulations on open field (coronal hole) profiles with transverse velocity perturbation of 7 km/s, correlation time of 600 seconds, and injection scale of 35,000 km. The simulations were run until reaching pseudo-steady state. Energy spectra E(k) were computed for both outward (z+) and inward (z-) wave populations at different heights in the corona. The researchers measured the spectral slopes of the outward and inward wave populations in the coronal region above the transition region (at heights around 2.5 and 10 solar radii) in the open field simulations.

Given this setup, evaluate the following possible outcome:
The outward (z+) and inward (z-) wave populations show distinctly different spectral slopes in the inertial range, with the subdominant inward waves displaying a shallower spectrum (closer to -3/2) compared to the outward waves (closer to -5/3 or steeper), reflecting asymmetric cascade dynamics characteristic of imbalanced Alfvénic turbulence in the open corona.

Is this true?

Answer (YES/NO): NO